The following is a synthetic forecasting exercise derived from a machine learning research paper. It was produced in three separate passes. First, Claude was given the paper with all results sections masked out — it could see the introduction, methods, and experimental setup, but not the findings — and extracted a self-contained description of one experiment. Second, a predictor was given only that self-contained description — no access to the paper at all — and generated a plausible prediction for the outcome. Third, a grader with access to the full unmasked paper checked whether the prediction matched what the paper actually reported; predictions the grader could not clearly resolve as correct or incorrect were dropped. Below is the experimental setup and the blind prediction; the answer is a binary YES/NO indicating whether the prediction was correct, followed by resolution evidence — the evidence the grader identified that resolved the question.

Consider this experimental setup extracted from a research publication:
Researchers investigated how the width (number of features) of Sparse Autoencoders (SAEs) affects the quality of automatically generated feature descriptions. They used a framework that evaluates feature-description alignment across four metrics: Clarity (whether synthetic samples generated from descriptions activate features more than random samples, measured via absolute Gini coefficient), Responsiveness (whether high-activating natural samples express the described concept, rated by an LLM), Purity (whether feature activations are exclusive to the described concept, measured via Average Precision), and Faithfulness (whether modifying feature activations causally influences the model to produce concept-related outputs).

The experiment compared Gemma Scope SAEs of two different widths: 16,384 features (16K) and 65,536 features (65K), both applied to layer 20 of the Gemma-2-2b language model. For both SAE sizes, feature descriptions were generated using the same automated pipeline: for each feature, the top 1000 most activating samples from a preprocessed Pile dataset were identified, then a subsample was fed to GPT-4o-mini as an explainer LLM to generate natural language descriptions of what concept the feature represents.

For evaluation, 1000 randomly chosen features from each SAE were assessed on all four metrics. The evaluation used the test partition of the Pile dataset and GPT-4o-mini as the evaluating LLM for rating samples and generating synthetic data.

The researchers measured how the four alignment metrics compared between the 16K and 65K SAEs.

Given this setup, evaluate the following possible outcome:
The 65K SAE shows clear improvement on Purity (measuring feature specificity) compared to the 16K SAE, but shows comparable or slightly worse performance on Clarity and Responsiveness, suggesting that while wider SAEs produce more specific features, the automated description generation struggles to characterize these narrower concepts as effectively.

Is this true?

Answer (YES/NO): NO